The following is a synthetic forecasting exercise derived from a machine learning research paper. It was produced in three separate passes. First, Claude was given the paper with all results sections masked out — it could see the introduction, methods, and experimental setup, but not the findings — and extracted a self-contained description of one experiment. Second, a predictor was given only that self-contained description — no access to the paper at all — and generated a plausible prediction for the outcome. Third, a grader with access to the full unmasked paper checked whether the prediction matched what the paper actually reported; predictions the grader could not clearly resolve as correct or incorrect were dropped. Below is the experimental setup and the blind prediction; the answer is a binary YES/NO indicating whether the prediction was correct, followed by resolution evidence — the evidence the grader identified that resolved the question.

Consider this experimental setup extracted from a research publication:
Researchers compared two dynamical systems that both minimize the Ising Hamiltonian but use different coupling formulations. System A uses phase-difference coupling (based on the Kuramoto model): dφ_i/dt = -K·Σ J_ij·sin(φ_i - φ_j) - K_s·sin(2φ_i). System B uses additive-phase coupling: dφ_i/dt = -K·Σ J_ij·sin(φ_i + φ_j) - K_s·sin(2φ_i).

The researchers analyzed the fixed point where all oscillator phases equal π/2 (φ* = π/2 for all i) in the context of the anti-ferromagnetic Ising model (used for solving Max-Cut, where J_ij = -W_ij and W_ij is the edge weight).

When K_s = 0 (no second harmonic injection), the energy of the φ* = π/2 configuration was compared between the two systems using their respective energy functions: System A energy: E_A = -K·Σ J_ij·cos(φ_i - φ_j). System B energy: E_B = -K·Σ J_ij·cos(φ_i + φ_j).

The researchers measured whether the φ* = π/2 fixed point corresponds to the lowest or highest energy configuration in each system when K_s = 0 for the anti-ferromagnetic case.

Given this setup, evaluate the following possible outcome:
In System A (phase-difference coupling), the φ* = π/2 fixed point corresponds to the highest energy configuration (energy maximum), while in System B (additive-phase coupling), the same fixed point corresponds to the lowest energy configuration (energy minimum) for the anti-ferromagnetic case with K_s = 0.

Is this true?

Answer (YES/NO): YES